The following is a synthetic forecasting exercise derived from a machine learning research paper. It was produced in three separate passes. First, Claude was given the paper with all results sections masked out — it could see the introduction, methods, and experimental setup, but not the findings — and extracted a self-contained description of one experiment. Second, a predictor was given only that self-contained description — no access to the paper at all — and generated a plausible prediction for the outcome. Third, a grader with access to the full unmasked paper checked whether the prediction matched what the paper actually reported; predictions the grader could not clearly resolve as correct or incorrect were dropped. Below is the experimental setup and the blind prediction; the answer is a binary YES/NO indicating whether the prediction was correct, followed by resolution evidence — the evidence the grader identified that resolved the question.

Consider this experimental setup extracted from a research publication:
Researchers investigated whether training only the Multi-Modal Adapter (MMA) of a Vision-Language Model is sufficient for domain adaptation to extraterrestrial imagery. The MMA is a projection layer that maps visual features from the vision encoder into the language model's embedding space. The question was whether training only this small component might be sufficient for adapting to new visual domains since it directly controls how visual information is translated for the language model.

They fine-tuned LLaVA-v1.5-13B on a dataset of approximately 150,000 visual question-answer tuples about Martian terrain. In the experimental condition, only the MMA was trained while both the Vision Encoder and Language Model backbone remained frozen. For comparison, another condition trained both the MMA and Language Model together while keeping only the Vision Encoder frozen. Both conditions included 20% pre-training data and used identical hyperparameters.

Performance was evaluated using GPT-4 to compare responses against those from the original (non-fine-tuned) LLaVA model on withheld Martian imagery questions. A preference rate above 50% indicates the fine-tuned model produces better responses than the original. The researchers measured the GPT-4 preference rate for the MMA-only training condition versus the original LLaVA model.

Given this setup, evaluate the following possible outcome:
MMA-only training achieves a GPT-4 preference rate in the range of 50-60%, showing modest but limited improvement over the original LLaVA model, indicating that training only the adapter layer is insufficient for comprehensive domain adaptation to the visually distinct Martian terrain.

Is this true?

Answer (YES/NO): NO